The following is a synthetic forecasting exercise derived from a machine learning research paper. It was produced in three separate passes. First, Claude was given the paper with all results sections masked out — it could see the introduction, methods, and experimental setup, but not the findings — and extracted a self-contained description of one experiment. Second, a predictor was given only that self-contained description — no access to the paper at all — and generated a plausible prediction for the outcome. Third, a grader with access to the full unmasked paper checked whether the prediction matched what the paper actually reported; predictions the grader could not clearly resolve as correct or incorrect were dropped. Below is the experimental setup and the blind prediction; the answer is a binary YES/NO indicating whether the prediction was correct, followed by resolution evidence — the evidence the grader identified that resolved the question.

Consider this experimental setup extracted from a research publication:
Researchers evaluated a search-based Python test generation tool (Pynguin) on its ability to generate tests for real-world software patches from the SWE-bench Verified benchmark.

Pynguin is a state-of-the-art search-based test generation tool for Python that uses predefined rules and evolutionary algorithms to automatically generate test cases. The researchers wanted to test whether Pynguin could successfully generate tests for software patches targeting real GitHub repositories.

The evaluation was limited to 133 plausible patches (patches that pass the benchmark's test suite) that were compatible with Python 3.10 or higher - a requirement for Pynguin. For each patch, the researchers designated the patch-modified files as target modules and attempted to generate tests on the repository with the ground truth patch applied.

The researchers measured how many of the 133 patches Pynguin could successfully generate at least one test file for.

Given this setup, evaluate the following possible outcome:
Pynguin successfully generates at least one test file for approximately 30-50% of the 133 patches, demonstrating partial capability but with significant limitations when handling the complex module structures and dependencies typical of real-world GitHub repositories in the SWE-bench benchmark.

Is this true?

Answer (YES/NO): NO